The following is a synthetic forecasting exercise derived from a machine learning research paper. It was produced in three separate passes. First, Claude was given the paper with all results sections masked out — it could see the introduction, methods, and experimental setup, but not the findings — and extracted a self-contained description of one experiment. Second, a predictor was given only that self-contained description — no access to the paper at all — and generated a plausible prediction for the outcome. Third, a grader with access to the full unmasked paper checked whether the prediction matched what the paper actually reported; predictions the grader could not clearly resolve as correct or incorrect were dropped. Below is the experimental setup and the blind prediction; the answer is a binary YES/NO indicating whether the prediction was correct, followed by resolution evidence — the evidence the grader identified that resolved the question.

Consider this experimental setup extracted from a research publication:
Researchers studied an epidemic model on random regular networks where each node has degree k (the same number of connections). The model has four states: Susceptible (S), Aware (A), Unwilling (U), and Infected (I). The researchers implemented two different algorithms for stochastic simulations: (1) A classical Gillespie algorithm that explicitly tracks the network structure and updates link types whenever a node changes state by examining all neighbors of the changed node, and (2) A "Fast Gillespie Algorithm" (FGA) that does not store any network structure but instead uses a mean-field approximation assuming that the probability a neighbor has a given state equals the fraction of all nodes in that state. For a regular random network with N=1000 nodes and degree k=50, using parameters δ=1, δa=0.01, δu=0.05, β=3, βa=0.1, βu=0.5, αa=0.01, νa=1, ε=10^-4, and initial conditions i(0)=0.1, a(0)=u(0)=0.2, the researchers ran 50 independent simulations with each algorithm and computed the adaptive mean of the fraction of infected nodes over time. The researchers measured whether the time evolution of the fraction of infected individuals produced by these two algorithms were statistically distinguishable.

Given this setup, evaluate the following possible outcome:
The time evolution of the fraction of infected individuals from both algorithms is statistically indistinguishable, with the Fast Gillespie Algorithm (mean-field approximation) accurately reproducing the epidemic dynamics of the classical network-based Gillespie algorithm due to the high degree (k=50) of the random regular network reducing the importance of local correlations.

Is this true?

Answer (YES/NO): YES